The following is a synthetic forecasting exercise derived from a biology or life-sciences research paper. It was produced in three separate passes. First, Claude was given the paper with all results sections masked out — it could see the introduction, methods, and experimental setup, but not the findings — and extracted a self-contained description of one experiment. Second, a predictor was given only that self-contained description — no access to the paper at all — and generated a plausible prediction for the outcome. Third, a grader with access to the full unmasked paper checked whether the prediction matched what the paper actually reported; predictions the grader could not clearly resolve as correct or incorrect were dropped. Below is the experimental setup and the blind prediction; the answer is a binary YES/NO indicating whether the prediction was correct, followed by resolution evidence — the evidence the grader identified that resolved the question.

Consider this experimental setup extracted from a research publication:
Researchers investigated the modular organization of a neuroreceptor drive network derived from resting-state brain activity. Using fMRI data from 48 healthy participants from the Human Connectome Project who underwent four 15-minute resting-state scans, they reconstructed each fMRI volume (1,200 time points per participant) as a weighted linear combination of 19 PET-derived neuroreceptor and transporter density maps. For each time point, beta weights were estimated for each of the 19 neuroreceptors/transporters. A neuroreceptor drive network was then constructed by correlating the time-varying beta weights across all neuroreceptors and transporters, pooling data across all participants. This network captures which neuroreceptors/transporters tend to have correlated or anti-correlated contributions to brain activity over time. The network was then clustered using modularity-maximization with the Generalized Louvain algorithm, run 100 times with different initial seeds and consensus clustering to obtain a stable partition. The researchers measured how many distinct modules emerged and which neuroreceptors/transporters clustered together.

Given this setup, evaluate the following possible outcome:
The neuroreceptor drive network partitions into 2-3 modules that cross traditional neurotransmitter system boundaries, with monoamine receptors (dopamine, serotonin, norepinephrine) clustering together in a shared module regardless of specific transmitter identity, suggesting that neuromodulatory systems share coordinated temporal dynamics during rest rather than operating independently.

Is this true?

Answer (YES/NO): NO